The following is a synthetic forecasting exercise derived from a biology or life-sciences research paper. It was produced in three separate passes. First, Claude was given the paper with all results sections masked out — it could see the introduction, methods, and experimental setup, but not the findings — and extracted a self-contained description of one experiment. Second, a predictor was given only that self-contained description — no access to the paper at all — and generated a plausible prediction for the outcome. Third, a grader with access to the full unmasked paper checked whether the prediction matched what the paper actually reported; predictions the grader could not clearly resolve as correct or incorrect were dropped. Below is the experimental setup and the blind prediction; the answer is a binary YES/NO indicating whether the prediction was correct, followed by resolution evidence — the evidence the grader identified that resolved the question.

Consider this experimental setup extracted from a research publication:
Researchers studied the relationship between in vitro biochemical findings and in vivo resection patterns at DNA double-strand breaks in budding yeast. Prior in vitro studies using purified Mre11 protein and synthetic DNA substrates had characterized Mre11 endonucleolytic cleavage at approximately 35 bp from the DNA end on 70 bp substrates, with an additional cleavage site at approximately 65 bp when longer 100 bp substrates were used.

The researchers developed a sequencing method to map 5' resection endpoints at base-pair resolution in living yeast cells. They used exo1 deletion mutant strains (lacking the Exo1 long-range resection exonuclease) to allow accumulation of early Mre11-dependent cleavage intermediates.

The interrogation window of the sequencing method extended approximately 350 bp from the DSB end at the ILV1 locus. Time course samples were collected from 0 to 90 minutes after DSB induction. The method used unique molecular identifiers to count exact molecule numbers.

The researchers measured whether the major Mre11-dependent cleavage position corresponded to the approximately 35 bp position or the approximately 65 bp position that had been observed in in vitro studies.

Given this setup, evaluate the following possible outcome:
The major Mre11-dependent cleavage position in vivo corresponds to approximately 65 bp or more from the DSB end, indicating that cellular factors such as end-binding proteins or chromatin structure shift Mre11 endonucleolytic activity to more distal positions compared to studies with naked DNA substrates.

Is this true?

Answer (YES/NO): NO